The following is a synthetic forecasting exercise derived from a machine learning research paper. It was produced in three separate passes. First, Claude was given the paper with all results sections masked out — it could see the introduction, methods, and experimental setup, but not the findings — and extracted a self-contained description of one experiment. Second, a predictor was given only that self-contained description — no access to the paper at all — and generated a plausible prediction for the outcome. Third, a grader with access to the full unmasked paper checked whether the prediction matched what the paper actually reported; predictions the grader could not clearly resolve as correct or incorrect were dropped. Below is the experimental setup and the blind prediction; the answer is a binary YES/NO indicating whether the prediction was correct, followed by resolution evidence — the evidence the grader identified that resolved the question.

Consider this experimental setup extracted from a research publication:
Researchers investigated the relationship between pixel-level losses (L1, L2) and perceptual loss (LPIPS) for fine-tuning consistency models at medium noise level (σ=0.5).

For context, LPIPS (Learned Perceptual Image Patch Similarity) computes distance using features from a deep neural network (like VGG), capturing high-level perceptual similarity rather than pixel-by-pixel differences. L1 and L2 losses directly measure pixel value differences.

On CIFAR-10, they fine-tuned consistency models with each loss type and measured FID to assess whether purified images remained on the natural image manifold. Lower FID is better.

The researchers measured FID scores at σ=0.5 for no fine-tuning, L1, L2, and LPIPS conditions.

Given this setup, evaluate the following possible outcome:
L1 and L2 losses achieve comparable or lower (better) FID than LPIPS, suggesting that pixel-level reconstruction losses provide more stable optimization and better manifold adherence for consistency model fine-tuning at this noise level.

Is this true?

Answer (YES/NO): NO